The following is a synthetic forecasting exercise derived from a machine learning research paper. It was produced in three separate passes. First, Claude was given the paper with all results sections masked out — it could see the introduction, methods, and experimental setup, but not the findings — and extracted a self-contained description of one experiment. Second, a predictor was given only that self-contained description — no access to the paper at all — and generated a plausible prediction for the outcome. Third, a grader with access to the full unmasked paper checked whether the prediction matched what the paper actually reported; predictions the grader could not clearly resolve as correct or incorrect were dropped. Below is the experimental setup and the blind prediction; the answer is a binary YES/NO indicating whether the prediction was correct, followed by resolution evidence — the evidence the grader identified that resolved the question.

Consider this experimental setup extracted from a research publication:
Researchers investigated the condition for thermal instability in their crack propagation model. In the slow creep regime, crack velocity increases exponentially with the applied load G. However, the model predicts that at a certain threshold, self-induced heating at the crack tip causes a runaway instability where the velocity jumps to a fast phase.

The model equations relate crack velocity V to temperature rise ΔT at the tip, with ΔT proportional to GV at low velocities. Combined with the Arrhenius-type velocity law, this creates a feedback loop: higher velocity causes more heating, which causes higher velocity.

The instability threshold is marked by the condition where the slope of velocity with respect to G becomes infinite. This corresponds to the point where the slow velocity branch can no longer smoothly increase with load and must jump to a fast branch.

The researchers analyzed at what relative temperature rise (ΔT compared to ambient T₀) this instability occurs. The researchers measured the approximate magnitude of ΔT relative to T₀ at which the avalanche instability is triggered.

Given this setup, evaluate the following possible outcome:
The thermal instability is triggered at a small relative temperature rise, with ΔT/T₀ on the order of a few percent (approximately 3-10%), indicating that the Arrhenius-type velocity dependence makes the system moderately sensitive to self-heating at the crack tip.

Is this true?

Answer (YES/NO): NO